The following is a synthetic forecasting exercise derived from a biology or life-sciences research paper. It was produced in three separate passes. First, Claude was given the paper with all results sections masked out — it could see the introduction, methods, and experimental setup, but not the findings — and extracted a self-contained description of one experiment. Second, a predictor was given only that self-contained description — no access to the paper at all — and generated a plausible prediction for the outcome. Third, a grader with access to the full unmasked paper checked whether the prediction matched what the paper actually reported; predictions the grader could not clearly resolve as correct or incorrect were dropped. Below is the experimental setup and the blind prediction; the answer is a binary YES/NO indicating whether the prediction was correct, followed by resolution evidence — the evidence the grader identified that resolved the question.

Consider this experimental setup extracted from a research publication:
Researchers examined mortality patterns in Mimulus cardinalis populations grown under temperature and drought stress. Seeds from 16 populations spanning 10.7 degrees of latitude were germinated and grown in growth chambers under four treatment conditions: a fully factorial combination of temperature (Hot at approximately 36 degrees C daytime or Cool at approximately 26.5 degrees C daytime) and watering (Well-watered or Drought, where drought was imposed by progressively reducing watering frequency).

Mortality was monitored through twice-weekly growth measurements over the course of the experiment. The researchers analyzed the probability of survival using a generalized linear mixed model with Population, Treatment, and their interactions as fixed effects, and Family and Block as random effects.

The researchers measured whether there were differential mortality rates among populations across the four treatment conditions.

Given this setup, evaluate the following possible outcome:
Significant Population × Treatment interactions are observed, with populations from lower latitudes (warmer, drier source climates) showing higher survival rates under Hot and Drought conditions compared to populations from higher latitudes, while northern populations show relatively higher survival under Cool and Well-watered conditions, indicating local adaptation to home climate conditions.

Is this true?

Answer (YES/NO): NO